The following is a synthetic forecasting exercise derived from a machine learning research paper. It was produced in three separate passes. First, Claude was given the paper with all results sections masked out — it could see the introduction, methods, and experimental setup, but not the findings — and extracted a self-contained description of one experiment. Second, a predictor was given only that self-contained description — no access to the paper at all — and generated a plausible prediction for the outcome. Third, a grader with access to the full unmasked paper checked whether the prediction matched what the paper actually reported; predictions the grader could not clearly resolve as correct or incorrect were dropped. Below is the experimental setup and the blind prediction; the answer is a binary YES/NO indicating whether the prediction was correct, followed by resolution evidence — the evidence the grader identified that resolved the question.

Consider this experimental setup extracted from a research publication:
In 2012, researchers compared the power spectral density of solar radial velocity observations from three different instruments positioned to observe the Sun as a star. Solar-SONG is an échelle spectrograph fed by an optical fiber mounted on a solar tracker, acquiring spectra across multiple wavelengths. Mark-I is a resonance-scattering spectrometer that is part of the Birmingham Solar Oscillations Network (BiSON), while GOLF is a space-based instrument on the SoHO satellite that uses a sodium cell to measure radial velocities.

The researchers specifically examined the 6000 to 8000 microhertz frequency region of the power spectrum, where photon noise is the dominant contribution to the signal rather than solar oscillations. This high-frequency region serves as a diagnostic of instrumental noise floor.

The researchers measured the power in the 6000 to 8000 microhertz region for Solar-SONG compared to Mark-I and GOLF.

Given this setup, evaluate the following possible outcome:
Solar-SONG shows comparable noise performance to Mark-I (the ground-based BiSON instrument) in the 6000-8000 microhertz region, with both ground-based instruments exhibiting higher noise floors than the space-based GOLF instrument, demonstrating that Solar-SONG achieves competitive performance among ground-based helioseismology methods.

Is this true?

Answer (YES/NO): NO